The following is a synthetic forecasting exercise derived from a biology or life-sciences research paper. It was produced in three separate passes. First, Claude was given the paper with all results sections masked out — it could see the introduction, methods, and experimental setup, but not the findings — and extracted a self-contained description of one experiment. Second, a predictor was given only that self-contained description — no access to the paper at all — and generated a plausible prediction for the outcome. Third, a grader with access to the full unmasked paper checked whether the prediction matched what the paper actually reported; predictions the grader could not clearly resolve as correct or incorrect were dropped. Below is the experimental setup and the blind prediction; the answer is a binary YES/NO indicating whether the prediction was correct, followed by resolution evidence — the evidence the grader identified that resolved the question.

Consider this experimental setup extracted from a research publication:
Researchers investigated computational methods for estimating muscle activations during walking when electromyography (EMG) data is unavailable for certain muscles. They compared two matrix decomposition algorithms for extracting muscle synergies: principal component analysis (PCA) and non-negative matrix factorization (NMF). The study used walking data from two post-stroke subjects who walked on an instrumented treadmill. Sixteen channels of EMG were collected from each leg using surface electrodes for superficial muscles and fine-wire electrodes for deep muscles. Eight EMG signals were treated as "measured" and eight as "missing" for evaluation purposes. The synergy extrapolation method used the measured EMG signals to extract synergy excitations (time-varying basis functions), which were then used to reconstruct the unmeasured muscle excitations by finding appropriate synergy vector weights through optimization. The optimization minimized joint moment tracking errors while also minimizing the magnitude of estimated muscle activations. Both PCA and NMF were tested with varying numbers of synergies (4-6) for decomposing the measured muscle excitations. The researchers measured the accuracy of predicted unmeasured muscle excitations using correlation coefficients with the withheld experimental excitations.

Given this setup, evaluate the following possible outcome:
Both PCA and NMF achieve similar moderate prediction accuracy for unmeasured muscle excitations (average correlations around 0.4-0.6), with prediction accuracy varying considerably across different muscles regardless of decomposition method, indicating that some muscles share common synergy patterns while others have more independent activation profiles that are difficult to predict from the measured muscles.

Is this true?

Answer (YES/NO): NO